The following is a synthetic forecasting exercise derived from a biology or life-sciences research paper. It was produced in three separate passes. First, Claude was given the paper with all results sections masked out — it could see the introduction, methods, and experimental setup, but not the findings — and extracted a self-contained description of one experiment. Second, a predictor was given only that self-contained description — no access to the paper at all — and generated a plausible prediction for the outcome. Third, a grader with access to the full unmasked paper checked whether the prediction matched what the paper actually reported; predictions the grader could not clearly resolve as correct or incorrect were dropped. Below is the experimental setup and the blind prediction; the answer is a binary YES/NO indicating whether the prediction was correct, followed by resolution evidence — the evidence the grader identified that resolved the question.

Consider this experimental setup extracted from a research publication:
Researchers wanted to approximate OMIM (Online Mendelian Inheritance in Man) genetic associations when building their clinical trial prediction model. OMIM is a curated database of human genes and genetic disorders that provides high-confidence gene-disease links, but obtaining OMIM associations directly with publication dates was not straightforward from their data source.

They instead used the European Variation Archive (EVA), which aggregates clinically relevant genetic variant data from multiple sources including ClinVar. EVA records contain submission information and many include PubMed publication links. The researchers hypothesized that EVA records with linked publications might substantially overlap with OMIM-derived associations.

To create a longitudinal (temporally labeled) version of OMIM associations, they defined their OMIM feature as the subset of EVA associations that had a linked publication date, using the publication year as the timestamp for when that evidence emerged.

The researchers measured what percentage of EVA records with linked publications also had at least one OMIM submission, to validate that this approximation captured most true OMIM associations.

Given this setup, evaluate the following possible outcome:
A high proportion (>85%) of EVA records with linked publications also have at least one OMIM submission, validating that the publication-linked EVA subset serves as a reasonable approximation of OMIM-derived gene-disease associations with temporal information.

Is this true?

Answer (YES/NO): YES